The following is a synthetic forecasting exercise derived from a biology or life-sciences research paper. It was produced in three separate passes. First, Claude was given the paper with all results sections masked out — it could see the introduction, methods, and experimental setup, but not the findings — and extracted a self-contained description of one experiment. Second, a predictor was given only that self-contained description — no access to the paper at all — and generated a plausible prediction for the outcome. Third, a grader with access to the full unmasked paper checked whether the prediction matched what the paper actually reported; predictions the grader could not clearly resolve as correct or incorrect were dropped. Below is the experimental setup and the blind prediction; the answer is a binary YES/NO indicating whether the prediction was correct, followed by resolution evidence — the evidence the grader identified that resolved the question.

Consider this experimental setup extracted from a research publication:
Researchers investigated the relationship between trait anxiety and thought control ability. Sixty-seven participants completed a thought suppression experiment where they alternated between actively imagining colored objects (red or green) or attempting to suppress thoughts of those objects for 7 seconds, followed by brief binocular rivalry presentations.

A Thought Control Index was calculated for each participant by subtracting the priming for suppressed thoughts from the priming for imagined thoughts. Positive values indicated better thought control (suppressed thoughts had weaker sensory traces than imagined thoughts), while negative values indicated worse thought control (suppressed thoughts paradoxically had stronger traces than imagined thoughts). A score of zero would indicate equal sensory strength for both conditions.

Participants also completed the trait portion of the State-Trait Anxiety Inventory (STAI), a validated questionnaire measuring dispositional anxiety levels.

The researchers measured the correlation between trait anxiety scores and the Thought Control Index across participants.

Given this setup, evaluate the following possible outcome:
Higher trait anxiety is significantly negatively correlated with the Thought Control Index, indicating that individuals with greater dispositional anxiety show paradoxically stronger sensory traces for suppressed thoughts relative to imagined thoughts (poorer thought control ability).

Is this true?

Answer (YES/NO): YES